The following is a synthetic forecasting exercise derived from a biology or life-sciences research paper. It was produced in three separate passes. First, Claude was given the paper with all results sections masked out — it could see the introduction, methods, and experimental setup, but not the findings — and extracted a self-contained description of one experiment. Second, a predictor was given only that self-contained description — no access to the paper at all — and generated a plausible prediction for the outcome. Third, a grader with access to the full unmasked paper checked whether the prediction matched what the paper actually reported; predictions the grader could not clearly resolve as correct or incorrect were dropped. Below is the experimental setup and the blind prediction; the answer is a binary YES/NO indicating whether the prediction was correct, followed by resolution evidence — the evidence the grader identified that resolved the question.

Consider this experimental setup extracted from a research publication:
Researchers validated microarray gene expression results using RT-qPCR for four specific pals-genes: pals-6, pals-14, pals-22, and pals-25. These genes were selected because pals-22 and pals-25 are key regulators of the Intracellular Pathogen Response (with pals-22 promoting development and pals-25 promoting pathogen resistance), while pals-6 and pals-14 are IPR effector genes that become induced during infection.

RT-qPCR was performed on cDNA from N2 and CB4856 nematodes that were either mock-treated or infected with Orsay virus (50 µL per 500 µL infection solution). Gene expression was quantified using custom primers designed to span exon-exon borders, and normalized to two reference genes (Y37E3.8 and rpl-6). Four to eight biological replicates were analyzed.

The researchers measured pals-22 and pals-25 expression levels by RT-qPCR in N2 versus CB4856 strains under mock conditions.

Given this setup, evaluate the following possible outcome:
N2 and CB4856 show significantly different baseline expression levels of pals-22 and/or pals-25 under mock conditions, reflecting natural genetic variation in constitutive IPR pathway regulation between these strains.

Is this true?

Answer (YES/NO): YES